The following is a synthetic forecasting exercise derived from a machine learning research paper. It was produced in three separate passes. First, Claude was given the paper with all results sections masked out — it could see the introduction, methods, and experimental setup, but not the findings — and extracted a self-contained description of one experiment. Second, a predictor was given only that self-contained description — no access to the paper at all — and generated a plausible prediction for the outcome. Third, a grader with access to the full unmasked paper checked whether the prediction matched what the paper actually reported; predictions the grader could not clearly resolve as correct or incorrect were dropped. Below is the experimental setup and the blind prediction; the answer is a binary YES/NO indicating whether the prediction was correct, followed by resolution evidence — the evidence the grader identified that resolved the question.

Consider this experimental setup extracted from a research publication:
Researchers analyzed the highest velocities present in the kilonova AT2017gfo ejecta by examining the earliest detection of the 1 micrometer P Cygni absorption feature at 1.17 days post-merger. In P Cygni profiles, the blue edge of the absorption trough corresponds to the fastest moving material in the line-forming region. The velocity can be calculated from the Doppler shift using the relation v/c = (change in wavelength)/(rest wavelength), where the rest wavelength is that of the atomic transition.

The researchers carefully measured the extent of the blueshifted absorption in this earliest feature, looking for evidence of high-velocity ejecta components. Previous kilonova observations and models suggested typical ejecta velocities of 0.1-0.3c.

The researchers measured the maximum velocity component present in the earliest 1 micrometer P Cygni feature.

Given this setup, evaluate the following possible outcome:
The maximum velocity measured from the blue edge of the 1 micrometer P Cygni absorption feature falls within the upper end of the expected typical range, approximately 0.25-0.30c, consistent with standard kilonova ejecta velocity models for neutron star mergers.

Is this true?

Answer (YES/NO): NO